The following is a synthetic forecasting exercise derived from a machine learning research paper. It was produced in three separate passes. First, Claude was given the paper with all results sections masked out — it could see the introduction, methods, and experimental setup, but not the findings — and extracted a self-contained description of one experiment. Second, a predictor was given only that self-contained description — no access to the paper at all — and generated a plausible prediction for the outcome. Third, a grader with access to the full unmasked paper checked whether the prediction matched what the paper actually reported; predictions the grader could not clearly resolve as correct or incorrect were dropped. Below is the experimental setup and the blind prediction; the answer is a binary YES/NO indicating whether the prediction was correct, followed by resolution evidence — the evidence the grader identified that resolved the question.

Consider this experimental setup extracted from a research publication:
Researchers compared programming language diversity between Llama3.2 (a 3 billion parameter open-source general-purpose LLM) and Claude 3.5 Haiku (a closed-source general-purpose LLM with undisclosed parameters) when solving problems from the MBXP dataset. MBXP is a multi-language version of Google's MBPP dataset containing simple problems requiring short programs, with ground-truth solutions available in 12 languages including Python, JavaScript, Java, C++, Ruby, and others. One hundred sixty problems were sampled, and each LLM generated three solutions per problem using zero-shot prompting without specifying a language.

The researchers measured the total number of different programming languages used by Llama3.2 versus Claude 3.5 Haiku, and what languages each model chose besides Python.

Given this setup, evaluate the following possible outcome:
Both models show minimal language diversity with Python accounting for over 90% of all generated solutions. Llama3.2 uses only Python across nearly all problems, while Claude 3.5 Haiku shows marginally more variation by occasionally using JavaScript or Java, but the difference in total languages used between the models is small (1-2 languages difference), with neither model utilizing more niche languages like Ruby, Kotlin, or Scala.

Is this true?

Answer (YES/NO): NO